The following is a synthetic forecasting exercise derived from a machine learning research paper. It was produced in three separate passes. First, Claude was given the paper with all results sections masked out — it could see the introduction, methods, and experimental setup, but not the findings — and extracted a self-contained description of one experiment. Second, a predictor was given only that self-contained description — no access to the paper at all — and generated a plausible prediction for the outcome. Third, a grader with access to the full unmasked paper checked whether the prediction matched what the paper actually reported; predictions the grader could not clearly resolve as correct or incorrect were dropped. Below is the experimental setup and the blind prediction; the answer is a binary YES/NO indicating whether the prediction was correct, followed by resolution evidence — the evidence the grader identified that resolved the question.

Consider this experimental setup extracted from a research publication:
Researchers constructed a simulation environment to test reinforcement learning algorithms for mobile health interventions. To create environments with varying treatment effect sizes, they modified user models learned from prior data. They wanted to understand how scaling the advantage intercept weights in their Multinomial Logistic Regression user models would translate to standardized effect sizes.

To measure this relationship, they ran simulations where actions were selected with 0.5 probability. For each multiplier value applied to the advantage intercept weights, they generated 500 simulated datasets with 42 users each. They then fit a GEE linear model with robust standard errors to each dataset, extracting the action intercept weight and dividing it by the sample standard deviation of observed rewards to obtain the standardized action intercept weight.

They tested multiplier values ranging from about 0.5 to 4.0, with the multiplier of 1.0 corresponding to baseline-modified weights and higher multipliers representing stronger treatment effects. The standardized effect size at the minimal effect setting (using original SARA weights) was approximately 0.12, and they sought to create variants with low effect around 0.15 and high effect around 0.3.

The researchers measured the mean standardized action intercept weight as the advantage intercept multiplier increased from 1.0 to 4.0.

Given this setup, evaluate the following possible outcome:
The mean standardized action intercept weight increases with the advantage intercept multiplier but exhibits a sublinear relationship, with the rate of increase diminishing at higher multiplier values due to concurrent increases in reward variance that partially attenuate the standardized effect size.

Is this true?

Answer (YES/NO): NO